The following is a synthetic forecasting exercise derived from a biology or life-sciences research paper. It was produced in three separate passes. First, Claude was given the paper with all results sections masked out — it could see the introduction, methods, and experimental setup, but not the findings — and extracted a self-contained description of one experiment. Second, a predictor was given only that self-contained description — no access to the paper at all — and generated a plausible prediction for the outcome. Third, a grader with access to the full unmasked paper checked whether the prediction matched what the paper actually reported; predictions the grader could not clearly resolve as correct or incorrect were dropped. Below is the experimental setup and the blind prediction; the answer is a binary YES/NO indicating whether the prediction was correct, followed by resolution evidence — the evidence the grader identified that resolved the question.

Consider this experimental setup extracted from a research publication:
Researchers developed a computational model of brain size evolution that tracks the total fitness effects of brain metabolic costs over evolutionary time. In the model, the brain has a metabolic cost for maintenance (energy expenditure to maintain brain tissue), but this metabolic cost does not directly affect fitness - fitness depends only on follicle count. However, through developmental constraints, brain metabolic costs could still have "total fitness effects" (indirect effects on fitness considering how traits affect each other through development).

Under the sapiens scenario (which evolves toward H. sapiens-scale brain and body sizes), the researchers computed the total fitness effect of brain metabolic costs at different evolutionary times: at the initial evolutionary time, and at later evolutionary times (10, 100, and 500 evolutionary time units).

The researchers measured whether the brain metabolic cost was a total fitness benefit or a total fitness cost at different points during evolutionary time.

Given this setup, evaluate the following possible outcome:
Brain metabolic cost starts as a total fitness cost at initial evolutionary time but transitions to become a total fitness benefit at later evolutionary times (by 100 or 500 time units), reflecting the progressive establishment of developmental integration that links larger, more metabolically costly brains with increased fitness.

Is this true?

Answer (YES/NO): NO